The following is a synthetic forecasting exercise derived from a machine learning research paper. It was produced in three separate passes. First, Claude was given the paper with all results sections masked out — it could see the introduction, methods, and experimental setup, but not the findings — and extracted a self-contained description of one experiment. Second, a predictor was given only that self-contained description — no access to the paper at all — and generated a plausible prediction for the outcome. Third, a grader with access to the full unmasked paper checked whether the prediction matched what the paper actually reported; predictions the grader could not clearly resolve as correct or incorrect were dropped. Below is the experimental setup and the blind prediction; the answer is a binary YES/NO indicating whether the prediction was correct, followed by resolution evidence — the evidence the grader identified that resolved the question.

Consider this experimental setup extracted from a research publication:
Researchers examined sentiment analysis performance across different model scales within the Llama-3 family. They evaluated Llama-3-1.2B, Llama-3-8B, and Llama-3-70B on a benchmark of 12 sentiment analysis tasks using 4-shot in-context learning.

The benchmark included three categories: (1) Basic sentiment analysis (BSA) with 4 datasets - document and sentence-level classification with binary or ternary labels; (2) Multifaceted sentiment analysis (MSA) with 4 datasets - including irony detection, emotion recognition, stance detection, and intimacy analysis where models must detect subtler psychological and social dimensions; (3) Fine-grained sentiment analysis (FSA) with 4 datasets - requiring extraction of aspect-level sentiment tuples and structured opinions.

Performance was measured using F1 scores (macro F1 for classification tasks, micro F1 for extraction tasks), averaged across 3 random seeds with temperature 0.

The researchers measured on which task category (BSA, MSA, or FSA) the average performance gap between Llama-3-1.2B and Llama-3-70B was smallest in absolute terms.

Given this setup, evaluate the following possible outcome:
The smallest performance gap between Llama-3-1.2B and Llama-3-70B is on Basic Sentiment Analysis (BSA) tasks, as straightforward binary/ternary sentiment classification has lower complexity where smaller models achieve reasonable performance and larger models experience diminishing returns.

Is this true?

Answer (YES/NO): YES